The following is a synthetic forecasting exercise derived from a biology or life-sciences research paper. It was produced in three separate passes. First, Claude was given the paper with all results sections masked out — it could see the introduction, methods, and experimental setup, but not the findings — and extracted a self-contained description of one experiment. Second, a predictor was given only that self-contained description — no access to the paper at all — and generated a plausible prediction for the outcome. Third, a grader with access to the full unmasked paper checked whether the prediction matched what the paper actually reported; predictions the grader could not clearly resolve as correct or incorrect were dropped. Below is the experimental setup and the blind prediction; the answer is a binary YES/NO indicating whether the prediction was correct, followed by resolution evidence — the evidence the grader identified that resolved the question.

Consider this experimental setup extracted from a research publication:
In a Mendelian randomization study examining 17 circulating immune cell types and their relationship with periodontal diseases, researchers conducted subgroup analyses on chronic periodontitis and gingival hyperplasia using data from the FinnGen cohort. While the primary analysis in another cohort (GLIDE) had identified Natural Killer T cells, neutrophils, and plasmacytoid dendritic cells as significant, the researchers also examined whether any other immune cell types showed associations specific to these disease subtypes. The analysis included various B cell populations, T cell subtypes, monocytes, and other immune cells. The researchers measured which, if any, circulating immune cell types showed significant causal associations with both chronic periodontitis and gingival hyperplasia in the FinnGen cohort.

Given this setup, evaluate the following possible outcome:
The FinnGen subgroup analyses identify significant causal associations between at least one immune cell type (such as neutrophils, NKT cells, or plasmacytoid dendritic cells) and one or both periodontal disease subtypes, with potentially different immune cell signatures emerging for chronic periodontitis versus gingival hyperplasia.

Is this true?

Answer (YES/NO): NO